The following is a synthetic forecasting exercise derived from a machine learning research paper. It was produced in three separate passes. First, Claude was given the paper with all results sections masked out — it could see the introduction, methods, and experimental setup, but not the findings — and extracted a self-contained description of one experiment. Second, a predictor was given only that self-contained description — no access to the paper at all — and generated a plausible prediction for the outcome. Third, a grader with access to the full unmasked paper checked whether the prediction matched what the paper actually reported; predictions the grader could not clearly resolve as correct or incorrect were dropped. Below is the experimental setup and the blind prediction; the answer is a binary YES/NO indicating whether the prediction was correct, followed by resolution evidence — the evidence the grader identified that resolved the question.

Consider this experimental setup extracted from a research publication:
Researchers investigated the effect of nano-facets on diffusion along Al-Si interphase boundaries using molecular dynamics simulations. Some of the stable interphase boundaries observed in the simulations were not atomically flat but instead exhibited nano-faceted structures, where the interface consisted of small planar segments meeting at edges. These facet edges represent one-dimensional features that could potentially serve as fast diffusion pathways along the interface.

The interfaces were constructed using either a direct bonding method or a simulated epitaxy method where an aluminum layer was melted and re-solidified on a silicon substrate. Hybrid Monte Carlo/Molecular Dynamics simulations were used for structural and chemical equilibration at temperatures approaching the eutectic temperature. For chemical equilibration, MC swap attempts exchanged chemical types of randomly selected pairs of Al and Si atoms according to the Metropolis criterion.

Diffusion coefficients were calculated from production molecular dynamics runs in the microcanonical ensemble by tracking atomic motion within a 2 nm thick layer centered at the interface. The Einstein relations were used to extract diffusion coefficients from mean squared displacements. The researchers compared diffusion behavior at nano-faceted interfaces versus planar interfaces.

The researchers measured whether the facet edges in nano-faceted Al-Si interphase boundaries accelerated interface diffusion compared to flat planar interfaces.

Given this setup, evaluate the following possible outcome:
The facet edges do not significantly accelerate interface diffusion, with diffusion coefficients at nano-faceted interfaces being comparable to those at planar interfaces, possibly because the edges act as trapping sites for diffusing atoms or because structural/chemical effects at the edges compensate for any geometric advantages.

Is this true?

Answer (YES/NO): YES